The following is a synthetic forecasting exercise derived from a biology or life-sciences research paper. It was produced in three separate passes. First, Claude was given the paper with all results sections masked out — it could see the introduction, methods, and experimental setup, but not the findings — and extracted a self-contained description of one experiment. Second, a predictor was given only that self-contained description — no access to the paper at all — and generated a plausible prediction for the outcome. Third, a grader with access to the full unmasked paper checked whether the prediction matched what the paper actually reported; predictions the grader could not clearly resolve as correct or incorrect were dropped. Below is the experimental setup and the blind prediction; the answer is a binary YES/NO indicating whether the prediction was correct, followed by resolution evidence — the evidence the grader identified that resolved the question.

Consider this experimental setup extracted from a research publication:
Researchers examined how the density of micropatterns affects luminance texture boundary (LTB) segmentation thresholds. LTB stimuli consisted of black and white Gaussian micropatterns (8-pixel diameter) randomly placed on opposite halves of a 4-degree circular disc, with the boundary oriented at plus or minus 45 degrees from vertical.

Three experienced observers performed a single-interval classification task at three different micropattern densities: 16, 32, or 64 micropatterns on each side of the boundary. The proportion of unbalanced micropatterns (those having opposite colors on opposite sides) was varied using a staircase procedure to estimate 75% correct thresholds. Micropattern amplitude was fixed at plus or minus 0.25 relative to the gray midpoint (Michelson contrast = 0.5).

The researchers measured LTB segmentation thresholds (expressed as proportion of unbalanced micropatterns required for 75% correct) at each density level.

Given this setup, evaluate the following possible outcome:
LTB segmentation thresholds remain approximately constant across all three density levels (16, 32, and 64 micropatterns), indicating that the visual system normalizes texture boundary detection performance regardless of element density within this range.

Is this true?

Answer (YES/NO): NO